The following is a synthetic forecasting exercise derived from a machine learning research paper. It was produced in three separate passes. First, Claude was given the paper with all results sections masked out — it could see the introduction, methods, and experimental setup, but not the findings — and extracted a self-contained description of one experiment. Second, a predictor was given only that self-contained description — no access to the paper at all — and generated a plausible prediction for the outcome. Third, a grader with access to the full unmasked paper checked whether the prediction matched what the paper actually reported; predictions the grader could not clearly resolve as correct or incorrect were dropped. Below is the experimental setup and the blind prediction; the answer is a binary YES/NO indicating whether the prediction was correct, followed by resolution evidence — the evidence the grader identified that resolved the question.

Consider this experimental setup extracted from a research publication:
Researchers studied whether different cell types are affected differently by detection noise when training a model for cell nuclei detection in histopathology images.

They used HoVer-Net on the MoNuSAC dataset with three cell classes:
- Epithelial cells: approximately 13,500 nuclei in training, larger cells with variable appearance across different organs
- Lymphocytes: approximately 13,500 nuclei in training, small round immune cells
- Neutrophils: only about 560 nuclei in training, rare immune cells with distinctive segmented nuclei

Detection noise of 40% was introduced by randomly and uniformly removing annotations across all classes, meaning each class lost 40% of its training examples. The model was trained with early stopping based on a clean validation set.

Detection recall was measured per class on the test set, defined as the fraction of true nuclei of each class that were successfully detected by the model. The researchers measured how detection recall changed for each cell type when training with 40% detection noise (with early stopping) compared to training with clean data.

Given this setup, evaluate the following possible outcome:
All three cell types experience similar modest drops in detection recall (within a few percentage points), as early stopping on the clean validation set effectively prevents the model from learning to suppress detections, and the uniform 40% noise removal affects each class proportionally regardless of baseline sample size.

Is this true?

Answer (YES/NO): NO